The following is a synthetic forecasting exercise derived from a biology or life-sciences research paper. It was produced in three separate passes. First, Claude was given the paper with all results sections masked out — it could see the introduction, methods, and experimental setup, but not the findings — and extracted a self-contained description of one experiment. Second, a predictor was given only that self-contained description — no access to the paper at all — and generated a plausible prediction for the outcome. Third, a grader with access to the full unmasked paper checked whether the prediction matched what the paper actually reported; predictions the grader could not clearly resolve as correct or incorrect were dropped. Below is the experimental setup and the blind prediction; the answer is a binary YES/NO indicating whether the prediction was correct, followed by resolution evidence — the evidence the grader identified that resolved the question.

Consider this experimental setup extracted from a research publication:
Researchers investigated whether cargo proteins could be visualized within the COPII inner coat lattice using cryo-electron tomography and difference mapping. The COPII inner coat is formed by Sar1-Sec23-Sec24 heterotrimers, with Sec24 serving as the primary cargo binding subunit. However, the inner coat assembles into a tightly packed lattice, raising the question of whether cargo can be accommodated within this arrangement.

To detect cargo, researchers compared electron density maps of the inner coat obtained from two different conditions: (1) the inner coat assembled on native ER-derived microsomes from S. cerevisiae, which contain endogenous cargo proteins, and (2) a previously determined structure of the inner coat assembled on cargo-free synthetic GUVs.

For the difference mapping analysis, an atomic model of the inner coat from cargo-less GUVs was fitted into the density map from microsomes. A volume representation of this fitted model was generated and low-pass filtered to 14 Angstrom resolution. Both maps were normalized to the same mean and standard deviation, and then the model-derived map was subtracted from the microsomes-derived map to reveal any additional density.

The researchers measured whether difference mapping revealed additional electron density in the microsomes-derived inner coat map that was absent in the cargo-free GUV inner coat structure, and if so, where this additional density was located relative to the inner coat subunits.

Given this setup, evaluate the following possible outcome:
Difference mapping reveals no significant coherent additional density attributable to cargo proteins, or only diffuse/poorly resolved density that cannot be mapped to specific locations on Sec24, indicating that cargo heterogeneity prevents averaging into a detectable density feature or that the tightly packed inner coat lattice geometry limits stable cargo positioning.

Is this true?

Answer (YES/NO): NO